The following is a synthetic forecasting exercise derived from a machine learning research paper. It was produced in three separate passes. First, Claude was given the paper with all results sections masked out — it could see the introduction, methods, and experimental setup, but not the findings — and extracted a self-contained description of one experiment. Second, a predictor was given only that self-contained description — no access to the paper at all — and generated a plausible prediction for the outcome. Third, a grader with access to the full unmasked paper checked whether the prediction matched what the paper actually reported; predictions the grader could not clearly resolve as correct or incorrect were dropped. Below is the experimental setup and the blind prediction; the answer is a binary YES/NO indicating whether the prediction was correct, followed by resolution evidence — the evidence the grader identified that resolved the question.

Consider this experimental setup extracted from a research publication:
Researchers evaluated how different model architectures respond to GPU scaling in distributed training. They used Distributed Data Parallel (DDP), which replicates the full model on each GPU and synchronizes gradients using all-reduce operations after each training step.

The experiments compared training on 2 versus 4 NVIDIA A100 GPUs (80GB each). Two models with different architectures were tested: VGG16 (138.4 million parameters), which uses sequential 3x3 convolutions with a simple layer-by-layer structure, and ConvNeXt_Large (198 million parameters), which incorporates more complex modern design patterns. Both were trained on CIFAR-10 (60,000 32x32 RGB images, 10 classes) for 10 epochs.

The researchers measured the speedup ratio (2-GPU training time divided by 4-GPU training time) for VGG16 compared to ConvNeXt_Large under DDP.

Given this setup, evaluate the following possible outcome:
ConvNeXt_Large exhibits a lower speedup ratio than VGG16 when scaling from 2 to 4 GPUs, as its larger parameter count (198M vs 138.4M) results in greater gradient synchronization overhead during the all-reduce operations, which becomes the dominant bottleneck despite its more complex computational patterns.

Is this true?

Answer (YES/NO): YES